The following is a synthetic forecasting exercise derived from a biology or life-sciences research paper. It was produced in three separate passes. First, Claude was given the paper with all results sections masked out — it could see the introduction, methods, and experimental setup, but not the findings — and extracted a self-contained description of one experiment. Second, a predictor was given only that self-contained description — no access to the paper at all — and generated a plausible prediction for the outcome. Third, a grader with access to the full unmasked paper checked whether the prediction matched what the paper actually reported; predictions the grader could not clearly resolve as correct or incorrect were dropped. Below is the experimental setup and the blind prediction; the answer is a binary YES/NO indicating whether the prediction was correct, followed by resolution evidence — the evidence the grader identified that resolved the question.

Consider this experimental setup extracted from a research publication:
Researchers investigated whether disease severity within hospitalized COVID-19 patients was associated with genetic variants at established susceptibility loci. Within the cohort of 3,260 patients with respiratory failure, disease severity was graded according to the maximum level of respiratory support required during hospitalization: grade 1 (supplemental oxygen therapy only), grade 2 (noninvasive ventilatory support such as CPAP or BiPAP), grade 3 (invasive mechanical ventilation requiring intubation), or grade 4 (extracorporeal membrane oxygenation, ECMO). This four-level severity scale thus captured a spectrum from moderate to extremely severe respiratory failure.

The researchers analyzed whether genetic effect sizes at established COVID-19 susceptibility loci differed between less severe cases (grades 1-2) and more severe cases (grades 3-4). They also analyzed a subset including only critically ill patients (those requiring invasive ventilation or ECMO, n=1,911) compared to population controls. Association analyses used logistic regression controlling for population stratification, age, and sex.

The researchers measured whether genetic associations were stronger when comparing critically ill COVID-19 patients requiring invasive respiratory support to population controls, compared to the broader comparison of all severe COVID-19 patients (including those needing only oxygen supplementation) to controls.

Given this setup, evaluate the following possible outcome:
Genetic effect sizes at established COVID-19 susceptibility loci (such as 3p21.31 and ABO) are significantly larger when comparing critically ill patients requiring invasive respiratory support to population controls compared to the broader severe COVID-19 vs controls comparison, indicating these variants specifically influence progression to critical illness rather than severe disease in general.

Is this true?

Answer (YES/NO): NO